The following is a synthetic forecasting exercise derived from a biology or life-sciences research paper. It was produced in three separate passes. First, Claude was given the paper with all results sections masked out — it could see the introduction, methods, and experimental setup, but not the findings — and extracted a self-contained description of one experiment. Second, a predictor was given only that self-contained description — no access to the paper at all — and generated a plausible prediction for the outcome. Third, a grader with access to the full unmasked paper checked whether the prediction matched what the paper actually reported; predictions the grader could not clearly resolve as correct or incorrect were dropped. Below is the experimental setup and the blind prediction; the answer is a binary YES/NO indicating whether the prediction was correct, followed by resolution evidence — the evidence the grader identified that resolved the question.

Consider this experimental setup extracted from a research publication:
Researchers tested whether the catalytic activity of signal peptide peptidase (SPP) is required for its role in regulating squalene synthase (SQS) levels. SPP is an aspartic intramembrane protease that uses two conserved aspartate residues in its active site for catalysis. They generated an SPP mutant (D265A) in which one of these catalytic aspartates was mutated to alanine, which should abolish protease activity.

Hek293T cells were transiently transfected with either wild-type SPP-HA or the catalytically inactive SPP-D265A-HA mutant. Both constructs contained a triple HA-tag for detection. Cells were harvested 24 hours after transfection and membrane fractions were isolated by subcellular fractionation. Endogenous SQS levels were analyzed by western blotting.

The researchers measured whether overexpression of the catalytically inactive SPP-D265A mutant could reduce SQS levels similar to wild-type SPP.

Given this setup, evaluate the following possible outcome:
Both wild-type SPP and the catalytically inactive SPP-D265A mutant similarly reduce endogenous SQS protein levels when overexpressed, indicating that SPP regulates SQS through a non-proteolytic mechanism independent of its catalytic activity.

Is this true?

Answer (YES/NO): NO